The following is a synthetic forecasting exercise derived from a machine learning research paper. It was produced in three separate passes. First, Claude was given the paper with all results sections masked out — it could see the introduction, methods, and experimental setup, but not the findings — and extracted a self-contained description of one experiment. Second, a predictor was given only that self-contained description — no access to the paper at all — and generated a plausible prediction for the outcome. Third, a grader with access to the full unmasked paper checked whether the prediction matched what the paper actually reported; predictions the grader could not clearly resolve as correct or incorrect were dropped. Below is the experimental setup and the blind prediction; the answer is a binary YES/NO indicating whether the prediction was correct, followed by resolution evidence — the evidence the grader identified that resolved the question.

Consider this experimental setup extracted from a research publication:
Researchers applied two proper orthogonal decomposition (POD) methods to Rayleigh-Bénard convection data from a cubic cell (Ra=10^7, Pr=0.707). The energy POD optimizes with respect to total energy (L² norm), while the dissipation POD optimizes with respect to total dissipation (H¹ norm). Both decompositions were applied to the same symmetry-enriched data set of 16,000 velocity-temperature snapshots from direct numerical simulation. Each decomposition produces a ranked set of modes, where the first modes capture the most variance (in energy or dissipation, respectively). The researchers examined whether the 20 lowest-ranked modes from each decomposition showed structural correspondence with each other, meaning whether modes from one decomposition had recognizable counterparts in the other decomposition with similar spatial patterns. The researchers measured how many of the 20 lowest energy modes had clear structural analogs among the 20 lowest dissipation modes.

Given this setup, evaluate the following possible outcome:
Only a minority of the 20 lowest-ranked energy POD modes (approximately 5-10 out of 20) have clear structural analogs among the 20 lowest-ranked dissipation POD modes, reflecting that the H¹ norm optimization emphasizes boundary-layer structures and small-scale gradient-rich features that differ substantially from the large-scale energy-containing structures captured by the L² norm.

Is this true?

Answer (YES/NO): NO